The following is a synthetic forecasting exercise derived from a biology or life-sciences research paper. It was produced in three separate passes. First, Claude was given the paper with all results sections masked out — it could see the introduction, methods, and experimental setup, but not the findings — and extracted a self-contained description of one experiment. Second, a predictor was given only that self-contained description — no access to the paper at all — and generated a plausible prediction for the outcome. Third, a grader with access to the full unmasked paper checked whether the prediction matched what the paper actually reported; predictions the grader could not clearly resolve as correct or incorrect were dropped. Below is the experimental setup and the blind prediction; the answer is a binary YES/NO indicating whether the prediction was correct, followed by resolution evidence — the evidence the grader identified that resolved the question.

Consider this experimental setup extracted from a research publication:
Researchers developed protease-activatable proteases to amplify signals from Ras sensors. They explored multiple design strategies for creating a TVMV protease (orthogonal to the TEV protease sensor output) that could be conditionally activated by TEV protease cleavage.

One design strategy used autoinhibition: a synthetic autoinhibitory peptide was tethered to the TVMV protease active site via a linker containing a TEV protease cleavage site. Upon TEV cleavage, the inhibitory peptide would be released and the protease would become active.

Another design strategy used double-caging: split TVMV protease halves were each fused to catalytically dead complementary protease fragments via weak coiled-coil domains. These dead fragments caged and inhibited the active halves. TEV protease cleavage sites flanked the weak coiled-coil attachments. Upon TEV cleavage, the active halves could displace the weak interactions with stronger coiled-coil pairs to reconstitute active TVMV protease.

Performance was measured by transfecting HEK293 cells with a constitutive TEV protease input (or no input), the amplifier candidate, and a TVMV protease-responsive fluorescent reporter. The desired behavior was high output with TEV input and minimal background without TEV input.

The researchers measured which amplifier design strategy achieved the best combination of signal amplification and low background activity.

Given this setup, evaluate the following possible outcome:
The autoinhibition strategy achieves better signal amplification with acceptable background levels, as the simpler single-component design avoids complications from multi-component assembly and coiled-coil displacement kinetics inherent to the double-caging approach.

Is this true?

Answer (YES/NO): NO